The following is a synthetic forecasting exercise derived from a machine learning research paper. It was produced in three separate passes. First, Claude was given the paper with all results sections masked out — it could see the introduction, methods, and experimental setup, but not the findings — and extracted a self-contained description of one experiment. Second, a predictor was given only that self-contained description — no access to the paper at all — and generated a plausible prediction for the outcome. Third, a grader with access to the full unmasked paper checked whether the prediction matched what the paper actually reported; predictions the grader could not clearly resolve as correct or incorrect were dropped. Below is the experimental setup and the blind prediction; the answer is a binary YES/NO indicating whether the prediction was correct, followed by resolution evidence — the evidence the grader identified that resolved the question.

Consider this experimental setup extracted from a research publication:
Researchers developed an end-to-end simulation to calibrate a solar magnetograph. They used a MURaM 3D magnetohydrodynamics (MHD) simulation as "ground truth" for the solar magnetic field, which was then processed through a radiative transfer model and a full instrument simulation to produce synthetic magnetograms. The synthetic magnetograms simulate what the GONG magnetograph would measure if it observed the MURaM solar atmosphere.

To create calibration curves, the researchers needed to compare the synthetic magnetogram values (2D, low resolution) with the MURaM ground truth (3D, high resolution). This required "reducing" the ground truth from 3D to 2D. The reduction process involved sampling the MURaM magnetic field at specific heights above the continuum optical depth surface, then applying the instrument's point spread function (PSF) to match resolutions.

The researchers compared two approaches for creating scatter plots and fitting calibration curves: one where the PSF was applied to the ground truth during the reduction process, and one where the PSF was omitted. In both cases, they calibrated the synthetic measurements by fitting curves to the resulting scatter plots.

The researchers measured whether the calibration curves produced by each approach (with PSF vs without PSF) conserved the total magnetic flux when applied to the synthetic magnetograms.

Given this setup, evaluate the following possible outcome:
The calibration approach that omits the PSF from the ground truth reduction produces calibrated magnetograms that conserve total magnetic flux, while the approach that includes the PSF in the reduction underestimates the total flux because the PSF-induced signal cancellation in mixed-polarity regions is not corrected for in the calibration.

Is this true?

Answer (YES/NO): NO